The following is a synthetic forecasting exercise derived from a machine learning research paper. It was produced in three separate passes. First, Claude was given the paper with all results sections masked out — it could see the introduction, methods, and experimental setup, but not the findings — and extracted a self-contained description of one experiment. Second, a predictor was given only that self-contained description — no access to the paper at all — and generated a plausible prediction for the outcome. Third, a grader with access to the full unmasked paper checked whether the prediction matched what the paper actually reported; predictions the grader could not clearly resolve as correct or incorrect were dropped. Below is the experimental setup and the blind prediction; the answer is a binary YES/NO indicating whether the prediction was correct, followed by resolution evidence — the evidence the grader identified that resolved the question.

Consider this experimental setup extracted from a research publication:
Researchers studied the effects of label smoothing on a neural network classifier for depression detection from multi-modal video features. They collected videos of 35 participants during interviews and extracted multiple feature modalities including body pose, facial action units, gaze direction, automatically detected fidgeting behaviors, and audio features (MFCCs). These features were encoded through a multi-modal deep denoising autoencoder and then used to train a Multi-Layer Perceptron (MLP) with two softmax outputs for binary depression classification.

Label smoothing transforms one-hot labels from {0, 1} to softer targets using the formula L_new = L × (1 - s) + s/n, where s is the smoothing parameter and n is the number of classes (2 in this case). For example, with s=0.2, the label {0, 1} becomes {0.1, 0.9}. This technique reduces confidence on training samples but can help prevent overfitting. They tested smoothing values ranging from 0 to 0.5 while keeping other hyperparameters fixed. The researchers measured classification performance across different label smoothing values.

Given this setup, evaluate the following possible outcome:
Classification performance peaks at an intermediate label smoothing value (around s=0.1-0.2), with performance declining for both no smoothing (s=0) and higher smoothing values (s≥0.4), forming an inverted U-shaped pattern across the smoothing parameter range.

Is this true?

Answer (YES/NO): NO